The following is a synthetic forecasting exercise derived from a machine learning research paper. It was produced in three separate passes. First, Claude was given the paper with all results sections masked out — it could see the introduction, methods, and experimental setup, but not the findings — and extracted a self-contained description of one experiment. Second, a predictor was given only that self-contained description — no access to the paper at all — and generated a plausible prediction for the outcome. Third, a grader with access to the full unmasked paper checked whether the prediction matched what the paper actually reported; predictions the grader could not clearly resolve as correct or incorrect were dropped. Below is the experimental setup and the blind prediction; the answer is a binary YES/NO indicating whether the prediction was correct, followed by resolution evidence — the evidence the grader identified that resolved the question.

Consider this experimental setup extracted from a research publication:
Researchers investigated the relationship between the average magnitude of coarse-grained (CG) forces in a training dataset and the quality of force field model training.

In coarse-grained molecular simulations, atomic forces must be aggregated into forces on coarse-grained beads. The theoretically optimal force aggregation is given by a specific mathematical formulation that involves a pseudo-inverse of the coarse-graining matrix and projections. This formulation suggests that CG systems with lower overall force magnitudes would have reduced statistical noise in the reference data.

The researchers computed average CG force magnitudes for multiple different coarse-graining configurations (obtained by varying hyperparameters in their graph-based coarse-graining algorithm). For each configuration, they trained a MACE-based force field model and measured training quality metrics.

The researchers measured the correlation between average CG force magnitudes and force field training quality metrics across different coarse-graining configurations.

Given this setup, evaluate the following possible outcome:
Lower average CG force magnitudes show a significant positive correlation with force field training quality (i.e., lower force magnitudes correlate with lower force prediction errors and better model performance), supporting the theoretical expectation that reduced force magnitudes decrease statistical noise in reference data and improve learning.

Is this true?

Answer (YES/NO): YES